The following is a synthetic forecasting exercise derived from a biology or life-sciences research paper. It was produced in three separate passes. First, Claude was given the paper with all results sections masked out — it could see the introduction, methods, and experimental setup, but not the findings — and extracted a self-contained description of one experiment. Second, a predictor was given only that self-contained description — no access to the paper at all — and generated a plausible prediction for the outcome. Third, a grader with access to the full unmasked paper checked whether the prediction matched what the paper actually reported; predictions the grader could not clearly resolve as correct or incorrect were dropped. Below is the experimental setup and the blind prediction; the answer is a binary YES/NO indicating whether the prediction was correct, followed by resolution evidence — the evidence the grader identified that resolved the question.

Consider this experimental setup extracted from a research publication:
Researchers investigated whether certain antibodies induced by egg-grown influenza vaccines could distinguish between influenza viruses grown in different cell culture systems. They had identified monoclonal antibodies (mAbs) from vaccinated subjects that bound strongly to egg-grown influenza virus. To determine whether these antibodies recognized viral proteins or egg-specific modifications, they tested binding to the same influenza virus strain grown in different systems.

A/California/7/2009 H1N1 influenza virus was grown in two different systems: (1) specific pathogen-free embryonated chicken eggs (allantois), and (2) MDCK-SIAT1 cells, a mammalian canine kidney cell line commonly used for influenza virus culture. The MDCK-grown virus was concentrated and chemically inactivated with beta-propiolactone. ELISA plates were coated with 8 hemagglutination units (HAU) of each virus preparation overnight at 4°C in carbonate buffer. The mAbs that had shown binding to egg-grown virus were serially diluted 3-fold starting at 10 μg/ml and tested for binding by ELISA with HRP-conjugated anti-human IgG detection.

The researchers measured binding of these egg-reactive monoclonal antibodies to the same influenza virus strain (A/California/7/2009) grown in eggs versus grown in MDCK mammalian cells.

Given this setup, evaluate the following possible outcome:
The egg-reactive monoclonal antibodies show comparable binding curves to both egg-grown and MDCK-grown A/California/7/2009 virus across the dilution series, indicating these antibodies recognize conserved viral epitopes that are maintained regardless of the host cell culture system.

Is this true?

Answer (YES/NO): NO